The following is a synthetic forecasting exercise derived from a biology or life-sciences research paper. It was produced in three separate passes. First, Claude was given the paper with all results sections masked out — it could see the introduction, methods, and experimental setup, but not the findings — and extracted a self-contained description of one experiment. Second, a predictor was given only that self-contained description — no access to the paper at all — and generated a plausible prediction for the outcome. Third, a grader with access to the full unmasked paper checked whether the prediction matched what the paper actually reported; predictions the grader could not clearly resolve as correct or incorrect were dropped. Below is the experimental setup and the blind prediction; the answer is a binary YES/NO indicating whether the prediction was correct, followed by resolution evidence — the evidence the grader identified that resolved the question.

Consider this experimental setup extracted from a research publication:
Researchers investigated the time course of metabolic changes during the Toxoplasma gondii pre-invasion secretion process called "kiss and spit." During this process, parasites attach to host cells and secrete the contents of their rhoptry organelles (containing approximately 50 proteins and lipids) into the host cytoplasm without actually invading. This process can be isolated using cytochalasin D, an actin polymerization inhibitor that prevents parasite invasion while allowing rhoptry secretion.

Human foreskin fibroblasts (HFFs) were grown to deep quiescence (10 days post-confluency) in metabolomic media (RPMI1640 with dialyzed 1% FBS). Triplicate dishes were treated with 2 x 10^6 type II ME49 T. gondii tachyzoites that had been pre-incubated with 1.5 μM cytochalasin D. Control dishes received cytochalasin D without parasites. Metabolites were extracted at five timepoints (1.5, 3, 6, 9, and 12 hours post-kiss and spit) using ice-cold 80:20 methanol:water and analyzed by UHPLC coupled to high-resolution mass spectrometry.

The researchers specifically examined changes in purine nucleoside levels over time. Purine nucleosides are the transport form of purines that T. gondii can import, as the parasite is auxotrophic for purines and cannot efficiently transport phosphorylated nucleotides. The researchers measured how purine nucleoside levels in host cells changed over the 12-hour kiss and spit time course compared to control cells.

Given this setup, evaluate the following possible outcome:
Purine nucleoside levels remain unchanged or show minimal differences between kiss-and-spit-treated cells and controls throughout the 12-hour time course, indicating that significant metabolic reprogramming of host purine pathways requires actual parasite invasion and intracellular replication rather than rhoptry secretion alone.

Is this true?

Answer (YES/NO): NO